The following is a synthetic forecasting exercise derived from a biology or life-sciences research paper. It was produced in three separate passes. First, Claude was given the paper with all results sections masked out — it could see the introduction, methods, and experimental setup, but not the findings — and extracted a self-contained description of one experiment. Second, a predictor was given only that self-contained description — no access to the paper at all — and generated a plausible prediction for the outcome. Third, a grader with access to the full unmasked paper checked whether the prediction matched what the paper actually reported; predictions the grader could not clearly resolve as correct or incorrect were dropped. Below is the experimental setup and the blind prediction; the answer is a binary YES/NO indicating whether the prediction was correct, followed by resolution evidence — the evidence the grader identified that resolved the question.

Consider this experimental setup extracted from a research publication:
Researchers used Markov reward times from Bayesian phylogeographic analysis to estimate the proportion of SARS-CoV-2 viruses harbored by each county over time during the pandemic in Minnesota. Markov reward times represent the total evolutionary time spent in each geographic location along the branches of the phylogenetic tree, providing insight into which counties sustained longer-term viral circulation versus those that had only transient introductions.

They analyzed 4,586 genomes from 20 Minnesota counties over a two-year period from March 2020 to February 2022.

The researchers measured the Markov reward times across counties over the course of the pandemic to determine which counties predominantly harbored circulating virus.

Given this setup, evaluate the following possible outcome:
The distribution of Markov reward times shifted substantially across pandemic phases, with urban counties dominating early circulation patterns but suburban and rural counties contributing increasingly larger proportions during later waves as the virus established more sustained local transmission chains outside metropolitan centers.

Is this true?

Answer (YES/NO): NO